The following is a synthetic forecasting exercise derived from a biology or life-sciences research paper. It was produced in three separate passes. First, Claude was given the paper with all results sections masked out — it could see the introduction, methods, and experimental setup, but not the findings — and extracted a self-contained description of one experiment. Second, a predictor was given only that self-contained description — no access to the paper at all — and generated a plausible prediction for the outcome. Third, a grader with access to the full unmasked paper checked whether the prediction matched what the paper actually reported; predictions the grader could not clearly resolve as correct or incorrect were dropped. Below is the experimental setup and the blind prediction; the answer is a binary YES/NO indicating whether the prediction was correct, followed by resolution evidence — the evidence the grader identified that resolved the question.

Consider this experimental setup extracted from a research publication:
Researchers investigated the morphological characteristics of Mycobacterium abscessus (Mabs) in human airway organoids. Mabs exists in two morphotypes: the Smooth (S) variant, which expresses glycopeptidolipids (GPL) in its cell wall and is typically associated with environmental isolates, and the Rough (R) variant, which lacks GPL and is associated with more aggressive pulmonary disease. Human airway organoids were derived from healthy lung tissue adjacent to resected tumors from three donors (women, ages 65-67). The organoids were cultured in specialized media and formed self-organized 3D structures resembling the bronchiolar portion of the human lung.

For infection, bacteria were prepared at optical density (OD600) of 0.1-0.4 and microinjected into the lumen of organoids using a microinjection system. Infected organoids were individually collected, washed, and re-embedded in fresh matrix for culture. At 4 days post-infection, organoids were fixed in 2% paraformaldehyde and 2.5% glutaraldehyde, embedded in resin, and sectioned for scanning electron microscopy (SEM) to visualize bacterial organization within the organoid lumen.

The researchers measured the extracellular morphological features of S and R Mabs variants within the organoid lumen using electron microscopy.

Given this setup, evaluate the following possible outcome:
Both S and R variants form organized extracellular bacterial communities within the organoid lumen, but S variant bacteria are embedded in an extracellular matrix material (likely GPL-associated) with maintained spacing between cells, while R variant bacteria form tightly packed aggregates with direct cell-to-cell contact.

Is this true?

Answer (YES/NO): NO